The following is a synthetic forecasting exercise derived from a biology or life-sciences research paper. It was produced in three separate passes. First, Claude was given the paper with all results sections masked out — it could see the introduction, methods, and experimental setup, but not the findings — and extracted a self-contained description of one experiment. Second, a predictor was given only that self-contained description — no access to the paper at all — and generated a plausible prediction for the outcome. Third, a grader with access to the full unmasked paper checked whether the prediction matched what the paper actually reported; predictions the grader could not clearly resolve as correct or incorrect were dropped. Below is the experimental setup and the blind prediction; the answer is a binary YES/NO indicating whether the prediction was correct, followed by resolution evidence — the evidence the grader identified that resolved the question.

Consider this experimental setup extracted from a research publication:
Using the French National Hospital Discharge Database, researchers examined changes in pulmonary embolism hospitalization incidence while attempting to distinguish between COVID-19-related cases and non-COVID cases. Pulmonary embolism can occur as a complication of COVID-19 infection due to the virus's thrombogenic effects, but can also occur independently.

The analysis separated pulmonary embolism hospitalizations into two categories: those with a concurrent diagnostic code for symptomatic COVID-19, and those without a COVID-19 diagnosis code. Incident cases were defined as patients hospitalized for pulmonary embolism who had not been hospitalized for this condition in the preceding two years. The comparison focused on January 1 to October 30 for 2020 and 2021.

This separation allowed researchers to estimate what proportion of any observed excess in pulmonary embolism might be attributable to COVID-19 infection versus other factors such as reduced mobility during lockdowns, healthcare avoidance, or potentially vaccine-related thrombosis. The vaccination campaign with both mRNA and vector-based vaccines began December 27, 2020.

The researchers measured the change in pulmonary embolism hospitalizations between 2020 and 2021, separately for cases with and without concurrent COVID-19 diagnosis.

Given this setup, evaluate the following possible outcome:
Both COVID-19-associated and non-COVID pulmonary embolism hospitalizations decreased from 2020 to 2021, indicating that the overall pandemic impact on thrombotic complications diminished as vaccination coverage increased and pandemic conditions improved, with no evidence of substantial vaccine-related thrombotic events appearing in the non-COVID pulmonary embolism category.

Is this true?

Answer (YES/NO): NO